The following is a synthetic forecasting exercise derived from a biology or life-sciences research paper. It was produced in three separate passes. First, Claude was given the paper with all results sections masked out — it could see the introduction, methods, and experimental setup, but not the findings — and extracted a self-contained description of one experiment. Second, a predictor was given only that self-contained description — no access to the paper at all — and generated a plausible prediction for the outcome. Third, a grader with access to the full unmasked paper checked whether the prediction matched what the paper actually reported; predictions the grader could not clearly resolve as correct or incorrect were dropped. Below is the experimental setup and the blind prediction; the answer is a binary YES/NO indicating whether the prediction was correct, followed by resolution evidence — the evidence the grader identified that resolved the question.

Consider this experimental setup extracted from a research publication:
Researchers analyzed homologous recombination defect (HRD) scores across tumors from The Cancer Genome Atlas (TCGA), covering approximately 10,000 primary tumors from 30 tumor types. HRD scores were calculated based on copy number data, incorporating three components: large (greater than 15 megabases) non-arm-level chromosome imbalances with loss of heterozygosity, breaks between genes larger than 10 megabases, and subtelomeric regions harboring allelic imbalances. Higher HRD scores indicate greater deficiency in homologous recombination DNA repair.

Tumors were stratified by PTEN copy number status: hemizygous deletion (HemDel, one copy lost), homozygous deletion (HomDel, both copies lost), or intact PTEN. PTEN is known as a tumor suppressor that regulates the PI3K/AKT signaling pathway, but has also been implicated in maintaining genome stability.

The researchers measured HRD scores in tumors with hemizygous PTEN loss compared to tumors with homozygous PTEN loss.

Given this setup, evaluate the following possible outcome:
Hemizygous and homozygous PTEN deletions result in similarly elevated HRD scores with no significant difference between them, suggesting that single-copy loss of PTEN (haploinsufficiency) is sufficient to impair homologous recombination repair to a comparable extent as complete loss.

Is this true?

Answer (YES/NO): YES